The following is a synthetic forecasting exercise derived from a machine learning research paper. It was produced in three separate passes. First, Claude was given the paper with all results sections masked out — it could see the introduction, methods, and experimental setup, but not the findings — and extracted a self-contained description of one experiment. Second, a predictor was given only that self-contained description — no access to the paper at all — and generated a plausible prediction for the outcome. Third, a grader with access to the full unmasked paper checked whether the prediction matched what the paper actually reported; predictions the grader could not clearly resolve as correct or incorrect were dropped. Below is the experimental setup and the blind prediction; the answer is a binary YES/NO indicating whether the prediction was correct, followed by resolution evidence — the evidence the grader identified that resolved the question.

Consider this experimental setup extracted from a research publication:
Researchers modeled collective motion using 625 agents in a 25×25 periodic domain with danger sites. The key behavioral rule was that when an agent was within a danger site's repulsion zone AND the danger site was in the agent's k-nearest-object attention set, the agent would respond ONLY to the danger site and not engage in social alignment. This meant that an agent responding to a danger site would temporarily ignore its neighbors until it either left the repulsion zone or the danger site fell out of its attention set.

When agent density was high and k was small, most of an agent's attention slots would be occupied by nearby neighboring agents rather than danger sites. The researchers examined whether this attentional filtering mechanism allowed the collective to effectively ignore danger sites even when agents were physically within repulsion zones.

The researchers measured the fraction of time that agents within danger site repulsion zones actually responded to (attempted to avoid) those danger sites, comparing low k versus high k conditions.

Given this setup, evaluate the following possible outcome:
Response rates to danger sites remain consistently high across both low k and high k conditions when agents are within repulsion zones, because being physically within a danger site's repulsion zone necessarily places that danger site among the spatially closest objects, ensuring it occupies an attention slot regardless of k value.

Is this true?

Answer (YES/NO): NO